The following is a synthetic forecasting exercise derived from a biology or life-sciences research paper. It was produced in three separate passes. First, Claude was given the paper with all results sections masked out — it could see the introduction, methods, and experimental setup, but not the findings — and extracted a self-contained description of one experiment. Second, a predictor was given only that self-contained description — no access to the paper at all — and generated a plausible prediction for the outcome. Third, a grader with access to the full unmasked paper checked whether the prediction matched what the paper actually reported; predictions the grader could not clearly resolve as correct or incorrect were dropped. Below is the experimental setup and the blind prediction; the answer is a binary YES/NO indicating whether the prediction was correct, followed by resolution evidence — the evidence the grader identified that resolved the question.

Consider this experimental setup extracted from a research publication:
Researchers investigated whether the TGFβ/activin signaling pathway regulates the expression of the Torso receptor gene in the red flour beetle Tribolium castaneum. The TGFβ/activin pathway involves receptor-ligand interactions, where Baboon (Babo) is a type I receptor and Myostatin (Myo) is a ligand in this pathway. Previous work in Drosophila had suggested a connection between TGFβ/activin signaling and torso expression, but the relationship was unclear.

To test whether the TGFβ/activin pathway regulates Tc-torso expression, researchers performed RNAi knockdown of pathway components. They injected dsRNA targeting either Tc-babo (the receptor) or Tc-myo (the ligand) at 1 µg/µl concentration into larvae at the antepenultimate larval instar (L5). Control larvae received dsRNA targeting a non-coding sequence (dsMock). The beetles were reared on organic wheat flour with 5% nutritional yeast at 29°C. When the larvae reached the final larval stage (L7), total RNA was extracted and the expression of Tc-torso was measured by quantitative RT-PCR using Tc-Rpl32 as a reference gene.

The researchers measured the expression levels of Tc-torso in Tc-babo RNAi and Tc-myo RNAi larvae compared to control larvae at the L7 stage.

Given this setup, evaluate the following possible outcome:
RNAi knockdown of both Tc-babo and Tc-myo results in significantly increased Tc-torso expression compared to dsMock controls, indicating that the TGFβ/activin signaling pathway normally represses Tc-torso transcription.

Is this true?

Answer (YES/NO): NO